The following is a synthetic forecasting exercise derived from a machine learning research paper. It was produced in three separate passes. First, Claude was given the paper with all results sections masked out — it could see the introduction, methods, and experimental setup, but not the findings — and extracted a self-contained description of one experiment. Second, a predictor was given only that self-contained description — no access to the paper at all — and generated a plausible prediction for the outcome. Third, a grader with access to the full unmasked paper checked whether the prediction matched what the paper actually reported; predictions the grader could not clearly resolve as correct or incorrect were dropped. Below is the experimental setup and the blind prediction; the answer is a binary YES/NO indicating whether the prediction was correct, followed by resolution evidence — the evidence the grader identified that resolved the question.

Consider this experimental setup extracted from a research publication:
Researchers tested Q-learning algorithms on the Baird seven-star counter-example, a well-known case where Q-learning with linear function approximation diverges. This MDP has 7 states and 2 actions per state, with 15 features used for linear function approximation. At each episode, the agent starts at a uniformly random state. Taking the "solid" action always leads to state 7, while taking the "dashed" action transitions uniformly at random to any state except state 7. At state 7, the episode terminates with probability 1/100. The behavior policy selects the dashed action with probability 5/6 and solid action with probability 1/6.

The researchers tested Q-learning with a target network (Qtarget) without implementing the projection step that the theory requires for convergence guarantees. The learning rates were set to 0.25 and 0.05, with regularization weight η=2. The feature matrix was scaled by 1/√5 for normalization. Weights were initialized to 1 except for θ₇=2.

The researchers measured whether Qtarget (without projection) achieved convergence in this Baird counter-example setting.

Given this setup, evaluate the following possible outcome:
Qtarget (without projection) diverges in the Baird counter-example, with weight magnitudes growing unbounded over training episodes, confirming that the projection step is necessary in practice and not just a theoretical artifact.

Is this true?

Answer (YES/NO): NO